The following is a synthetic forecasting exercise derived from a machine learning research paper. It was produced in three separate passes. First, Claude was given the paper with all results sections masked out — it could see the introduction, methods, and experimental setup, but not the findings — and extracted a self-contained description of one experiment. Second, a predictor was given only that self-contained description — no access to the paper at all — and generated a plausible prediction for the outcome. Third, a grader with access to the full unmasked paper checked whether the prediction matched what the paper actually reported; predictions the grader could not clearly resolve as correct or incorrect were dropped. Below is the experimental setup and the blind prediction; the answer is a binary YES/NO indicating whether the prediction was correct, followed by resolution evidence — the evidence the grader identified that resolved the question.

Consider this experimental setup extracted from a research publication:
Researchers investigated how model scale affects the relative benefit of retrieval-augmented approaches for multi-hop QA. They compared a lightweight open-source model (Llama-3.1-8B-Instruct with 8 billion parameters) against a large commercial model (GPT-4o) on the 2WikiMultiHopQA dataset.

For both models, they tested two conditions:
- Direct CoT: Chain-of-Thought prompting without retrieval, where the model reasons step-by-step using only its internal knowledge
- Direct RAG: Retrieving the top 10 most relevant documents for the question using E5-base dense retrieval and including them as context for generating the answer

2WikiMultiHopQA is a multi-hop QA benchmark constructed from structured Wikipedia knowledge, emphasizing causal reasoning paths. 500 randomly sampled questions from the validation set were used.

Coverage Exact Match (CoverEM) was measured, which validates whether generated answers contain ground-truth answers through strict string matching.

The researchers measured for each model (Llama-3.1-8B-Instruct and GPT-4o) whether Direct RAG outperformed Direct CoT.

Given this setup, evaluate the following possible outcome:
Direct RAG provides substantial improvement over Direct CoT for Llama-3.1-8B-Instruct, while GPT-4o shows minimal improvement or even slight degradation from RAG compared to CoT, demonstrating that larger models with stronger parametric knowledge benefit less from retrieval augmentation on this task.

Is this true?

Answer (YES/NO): NO